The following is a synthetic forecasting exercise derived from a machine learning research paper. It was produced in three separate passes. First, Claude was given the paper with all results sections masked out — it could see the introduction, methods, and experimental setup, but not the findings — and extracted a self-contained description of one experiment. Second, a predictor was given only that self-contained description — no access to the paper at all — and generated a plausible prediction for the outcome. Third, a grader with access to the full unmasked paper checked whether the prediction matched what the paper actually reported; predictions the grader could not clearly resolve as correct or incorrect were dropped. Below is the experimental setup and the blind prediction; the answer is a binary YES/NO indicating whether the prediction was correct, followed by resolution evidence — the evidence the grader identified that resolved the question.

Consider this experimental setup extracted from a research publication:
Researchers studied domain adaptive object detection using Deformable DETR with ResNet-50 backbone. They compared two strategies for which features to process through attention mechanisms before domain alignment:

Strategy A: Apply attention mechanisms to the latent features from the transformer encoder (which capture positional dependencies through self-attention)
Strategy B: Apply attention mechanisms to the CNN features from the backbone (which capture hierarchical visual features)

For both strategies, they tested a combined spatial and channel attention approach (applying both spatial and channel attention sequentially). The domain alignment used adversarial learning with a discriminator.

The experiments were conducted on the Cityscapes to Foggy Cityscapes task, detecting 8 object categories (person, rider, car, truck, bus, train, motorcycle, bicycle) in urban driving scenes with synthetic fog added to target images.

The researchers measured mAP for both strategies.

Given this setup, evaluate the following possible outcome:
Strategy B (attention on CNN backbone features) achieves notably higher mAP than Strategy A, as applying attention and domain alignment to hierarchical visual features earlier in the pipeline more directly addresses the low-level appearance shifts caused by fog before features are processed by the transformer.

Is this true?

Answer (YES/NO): NO